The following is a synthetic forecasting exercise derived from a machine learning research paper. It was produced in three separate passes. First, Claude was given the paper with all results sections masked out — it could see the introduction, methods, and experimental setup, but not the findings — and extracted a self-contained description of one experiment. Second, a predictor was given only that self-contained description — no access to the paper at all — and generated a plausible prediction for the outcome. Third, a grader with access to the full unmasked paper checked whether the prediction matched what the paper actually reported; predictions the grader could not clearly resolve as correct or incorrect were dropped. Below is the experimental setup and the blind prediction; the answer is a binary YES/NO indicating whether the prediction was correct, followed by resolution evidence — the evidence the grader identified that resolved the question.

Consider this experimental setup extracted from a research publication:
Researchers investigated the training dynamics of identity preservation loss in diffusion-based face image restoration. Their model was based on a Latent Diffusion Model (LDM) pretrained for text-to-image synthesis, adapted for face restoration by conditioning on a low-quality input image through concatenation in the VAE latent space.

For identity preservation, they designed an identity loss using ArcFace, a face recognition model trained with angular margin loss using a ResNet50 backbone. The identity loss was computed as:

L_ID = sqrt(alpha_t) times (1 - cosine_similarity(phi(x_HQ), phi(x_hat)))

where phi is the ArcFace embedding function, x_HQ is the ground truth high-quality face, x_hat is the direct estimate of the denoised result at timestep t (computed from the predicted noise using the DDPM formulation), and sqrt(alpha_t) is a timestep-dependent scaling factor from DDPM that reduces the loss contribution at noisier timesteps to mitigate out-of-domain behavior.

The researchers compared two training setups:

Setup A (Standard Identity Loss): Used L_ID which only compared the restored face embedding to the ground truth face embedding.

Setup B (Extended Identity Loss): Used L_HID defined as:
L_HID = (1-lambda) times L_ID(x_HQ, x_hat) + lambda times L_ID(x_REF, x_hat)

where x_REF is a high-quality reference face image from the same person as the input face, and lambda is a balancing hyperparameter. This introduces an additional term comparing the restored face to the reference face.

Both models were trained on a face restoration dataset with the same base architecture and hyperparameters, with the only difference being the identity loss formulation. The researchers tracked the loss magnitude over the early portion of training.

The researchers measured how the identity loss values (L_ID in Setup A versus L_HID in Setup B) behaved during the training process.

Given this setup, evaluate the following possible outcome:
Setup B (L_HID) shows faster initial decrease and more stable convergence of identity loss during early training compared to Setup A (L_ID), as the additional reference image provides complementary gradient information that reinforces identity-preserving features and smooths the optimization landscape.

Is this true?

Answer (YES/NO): NO